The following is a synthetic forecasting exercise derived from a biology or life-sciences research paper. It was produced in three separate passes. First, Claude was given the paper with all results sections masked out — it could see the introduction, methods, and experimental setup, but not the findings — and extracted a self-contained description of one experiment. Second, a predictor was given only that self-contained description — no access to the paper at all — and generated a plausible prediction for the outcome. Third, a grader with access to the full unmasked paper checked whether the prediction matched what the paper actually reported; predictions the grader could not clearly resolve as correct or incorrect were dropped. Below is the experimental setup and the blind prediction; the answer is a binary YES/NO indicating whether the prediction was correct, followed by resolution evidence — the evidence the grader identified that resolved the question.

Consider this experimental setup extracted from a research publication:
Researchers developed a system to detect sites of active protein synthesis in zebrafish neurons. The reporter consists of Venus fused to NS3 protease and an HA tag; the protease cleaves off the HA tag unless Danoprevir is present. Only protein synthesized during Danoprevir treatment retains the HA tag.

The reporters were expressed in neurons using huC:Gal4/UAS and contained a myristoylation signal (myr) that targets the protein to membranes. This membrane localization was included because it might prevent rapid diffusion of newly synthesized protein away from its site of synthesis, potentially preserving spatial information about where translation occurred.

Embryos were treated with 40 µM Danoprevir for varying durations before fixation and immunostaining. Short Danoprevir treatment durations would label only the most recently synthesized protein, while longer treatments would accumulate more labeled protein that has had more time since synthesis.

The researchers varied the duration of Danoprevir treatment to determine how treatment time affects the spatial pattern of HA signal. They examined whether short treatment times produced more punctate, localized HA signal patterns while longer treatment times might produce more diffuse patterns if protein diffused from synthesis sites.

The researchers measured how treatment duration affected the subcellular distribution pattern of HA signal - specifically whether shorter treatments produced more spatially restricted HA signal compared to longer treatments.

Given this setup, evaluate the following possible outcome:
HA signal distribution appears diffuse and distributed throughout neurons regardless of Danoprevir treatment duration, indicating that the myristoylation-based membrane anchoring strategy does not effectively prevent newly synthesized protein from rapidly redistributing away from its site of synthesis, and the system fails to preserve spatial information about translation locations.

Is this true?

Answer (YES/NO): NO